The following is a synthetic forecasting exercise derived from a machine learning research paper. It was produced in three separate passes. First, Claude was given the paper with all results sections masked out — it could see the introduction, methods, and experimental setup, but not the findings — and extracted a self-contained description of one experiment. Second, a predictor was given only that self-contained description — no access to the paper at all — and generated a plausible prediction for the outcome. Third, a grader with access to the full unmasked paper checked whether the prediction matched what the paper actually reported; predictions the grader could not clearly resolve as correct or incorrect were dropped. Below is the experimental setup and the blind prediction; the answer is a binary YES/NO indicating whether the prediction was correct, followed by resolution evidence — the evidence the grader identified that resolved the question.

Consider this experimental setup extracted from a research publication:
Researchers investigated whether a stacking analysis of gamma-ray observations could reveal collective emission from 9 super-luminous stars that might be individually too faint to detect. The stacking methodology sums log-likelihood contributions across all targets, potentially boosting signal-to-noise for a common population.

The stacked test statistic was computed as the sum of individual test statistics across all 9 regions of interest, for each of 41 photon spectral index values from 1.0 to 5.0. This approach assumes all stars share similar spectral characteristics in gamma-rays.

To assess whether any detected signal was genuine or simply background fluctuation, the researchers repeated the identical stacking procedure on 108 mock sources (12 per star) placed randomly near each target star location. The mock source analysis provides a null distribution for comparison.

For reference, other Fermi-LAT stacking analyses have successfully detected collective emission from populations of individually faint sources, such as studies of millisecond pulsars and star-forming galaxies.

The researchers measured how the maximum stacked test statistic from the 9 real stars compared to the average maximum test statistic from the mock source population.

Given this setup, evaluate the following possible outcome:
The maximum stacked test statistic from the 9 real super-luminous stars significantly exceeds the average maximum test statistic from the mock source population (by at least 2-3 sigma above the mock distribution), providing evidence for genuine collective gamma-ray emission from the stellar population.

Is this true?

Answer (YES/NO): NO